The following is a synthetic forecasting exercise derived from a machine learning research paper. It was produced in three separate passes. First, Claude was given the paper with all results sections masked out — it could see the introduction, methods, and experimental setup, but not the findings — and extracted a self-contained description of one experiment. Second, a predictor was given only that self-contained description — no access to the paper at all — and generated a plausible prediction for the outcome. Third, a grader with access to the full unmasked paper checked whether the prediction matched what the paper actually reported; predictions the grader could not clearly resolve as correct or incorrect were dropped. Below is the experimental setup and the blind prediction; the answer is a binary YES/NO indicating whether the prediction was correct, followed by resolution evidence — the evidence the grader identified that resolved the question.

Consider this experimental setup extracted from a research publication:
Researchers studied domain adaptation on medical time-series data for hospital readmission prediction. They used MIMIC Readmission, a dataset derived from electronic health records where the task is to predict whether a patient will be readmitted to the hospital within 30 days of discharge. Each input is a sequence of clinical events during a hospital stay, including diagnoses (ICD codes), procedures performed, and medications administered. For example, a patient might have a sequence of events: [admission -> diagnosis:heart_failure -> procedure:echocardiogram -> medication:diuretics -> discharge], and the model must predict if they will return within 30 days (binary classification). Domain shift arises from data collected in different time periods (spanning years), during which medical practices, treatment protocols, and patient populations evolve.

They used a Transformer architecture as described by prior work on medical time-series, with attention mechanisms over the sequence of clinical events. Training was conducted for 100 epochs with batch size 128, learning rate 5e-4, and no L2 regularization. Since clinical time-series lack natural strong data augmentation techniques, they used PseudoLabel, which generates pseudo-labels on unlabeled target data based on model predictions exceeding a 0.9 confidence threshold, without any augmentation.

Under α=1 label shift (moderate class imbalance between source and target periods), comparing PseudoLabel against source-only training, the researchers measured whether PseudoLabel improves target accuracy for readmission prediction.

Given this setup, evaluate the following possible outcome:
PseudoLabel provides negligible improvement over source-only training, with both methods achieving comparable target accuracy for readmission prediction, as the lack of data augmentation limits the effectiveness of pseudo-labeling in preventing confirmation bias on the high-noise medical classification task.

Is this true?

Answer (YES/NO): NO